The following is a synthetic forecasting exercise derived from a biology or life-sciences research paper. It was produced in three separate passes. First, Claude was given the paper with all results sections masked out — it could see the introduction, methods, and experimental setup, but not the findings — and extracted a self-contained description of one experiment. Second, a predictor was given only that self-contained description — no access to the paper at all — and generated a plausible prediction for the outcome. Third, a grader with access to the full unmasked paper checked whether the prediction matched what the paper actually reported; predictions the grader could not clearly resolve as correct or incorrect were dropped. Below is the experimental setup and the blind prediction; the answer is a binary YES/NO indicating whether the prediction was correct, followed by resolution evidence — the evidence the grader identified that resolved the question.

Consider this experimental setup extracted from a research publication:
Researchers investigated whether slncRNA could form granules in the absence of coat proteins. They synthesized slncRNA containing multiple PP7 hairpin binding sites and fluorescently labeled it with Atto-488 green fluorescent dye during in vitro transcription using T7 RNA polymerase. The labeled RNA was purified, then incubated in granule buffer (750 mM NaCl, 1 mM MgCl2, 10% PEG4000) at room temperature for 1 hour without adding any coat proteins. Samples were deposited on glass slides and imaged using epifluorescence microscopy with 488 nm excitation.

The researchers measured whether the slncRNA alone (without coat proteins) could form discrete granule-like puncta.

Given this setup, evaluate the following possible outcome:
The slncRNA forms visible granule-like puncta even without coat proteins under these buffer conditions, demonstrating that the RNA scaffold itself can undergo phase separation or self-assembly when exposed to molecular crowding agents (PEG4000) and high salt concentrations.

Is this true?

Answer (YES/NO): YES